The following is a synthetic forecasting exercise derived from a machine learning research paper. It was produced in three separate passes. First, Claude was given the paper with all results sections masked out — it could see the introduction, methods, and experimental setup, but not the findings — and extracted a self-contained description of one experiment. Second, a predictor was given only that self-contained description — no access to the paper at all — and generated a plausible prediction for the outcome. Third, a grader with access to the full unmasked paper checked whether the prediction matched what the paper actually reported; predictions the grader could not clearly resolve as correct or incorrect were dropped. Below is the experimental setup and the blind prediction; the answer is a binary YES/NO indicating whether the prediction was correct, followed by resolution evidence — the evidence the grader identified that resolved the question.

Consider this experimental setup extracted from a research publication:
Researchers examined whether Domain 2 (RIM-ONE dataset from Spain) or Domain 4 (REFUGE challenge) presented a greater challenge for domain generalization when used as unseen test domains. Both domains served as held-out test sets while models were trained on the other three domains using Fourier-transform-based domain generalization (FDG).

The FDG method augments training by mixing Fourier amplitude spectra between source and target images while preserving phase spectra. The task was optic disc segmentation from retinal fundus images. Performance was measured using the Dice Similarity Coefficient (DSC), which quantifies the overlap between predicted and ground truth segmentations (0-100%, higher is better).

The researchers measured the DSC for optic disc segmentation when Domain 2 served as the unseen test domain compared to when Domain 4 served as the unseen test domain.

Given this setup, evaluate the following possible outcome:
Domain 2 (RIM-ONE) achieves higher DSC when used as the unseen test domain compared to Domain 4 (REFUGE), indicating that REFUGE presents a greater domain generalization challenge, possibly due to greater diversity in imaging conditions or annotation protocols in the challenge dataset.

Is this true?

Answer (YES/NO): NO